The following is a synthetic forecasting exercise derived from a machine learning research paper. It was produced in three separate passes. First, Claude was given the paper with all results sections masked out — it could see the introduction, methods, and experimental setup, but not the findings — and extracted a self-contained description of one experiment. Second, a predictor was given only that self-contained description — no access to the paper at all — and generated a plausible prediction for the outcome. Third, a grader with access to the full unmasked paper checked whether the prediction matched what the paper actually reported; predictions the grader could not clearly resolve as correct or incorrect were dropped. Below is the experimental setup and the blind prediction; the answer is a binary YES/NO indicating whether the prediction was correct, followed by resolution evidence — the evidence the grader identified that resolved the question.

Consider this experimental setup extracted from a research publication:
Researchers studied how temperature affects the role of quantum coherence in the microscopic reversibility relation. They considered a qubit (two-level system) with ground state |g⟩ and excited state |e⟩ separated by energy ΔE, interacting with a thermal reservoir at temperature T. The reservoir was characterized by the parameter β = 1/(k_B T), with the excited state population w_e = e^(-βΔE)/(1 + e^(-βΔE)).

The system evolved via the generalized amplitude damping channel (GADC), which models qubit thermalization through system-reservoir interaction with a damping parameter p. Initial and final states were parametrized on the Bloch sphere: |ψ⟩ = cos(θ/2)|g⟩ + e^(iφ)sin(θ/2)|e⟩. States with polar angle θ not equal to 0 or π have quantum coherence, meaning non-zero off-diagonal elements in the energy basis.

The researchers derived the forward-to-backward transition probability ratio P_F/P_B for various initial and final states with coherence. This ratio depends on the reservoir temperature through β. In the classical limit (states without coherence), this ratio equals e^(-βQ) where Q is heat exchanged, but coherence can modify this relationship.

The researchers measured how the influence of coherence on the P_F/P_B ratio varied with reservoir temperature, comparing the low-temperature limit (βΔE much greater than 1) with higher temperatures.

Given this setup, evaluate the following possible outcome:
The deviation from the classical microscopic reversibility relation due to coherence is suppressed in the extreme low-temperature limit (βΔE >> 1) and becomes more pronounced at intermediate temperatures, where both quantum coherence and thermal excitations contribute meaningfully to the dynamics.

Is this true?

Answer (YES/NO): NO